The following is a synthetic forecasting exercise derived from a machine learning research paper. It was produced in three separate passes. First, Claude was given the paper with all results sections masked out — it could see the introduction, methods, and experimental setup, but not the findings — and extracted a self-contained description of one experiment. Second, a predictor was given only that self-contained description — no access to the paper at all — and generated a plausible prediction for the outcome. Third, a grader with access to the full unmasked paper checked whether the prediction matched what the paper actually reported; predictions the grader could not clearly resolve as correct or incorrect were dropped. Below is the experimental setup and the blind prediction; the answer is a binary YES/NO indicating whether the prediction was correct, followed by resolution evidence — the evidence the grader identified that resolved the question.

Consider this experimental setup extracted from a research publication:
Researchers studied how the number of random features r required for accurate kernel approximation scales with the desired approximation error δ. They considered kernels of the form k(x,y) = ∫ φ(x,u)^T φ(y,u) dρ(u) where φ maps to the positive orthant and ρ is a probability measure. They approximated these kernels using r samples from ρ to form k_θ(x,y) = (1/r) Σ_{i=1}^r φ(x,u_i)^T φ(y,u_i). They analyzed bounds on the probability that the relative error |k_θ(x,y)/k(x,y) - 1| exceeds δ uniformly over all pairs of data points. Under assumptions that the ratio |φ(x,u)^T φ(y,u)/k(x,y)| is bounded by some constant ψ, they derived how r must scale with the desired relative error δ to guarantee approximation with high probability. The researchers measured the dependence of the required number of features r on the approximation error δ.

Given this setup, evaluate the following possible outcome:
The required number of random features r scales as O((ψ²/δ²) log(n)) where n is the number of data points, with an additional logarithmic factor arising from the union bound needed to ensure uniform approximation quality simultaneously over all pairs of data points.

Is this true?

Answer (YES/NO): YES